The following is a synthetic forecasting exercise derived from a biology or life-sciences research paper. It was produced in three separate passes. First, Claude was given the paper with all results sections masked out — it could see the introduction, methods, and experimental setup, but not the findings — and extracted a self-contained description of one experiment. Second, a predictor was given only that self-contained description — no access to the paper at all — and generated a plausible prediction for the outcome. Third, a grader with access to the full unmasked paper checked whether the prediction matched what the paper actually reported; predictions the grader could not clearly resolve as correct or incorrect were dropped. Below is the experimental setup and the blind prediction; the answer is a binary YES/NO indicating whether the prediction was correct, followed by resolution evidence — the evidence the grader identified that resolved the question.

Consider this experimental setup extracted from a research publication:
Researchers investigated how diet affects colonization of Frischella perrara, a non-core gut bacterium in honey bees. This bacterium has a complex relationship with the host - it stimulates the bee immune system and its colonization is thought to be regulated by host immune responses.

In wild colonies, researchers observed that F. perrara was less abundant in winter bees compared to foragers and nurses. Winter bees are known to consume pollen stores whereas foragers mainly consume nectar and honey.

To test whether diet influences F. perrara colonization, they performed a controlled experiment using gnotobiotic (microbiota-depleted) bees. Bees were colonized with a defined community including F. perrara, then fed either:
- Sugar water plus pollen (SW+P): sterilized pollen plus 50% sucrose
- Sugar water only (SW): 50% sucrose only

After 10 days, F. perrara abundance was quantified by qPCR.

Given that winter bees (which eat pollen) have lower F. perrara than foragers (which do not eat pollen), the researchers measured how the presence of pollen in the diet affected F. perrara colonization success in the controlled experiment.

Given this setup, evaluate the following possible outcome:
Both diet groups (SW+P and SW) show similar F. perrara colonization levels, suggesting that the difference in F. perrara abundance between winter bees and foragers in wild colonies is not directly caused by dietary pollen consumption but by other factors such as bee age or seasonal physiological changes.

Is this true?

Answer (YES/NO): NO